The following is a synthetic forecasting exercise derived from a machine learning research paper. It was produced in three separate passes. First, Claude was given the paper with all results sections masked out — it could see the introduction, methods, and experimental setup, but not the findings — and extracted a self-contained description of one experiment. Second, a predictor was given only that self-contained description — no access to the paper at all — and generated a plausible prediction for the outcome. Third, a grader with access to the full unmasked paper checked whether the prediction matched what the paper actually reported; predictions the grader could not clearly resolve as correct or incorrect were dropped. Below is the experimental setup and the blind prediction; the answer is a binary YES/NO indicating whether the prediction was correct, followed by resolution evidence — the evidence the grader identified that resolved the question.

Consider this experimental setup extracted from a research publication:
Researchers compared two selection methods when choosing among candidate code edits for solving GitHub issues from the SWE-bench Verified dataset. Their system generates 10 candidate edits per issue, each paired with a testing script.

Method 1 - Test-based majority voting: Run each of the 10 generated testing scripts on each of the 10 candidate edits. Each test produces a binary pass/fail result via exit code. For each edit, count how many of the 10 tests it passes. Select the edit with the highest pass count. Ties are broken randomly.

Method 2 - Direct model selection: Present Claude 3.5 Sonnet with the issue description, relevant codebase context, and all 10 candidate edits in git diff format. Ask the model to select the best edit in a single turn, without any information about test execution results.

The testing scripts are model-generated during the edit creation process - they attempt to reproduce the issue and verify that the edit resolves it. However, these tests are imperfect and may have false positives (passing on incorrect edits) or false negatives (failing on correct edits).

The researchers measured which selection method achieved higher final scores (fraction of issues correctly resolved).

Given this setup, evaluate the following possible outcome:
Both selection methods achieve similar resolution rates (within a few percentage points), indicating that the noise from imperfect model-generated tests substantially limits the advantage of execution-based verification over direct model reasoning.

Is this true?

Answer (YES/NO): NO